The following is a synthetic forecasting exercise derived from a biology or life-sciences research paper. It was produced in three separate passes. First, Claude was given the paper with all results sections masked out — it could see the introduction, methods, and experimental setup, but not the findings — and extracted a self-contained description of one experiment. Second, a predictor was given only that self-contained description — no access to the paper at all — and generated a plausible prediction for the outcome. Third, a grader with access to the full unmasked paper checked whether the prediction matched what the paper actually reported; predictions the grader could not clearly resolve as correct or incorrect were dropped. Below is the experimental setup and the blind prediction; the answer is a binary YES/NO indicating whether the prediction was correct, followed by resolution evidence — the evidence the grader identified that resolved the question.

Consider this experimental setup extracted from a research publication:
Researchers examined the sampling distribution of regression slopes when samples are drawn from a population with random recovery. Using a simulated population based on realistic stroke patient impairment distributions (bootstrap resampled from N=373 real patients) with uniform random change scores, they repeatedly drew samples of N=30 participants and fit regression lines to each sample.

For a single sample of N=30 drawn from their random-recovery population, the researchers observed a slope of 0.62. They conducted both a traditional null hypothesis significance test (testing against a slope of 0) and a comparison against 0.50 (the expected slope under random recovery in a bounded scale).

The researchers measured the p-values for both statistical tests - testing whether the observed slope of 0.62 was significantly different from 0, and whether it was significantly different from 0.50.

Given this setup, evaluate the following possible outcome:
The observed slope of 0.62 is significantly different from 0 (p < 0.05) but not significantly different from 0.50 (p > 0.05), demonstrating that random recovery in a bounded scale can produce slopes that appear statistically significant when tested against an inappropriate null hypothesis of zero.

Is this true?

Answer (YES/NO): YES